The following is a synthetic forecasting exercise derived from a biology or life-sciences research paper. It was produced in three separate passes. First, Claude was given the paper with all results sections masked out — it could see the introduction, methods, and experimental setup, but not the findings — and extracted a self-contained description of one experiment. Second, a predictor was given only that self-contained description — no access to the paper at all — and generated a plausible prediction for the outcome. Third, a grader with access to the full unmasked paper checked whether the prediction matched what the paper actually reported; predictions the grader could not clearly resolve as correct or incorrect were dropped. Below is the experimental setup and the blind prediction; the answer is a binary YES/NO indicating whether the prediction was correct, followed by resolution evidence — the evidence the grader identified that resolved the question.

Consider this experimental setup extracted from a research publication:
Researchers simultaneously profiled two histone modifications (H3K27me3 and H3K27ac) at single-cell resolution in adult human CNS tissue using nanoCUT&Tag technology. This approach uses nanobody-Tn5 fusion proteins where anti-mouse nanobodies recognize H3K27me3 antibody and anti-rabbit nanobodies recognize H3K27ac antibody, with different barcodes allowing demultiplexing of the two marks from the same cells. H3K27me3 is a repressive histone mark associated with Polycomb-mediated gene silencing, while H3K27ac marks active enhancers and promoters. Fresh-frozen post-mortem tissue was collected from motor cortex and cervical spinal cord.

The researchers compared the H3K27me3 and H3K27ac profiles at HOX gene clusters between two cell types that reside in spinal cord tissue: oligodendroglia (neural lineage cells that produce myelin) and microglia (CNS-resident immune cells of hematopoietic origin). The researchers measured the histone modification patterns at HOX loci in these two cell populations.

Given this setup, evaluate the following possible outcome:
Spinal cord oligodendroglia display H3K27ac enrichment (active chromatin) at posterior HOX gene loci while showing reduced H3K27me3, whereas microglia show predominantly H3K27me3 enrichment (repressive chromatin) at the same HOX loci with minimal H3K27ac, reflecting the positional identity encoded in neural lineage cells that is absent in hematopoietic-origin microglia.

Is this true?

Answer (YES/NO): NO